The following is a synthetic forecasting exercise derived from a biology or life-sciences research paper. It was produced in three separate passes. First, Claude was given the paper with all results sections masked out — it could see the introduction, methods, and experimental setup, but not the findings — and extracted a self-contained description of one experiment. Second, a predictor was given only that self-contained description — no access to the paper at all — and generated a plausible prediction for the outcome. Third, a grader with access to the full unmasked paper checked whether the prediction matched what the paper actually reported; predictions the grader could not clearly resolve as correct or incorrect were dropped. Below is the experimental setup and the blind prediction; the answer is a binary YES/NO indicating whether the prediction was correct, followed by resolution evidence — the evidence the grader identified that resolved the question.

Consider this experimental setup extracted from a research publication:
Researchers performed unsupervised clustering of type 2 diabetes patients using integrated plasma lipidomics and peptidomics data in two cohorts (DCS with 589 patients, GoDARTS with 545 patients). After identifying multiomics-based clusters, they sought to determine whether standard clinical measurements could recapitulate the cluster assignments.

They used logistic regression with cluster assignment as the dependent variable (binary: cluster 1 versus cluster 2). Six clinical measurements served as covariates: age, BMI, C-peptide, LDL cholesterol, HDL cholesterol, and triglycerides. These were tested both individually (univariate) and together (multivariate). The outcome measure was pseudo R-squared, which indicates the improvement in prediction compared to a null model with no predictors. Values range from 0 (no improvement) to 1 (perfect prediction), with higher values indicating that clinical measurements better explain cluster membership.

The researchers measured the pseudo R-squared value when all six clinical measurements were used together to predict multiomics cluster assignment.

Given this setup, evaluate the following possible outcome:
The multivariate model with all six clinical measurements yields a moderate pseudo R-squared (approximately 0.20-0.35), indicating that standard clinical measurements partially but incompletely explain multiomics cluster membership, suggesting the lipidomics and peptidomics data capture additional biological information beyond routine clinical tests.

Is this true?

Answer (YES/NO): NO